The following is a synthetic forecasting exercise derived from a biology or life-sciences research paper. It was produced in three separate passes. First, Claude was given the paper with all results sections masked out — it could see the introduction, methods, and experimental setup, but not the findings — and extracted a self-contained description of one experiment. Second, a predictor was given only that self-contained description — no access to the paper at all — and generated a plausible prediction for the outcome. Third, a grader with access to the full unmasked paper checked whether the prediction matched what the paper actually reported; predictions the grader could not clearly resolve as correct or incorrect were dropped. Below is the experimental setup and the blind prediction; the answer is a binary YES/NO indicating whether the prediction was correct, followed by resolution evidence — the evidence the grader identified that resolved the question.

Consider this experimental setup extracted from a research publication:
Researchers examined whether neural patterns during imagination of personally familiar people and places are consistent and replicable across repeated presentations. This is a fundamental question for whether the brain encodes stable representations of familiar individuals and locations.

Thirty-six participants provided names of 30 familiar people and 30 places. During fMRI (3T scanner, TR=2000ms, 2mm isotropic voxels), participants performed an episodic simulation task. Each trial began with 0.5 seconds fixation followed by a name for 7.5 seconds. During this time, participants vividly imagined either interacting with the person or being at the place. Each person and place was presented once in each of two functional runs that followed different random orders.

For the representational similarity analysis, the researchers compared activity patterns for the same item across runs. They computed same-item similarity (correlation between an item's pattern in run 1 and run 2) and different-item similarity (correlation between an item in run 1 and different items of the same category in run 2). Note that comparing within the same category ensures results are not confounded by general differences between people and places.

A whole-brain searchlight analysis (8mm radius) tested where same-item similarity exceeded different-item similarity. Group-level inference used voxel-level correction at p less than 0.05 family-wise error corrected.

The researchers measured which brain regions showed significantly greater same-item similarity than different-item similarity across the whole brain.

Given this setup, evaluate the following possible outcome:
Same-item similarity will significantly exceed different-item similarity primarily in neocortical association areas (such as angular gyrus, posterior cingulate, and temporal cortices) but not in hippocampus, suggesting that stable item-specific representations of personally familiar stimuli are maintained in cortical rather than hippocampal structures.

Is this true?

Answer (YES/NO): YES